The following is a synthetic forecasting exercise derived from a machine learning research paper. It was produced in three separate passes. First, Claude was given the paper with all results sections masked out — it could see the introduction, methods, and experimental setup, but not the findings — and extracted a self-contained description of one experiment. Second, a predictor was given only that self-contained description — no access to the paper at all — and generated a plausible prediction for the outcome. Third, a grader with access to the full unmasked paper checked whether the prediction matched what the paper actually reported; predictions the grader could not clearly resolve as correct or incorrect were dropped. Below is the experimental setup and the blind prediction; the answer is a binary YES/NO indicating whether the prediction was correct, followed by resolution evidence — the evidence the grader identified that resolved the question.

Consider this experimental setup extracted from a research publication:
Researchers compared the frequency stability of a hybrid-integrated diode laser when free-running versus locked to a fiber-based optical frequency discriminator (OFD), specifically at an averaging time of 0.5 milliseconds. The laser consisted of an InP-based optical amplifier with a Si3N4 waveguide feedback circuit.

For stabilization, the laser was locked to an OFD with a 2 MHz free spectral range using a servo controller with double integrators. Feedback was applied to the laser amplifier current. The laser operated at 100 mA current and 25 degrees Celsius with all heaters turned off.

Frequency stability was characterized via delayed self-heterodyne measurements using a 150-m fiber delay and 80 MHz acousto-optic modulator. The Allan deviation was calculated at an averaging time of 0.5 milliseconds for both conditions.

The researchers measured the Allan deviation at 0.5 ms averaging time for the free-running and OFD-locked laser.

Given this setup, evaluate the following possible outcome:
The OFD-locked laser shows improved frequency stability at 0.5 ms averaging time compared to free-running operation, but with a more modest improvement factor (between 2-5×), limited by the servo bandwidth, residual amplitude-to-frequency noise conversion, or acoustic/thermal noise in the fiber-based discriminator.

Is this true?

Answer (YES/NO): NO